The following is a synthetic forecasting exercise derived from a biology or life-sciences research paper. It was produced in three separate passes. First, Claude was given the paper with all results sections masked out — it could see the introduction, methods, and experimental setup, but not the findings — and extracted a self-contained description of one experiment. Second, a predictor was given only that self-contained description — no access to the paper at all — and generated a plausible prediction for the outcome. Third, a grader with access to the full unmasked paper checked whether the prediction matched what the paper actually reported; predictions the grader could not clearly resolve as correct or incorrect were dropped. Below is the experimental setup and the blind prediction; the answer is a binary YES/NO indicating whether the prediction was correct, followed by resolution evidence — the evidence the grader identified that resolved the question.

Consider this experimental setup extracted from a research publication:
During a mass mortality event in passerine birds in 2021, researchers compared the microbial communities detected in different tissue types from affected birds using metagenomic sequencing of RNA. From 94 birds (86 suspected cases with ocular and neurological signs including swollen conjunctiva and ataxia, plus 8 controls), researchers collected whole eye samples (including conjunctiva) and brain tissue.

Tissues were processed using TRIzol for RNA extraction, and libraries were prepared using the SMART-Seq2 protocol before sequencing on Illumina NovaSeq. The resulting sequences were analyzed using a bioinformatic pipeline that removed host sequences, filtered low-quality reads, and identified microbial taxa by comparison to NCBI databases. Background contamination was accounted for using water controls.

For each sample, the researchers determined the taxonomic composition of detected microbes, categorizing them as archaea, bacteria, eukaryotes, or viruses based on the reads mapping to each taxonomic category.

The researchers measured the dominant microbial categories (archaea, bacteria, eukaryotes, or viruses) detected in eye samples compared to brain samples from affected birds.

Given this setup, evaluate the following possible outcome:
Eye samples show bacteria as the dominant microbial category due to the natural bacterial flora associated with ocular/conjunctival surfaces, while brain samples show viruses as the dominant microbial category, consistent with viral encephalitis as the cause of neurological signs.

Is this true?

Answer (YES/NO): NO